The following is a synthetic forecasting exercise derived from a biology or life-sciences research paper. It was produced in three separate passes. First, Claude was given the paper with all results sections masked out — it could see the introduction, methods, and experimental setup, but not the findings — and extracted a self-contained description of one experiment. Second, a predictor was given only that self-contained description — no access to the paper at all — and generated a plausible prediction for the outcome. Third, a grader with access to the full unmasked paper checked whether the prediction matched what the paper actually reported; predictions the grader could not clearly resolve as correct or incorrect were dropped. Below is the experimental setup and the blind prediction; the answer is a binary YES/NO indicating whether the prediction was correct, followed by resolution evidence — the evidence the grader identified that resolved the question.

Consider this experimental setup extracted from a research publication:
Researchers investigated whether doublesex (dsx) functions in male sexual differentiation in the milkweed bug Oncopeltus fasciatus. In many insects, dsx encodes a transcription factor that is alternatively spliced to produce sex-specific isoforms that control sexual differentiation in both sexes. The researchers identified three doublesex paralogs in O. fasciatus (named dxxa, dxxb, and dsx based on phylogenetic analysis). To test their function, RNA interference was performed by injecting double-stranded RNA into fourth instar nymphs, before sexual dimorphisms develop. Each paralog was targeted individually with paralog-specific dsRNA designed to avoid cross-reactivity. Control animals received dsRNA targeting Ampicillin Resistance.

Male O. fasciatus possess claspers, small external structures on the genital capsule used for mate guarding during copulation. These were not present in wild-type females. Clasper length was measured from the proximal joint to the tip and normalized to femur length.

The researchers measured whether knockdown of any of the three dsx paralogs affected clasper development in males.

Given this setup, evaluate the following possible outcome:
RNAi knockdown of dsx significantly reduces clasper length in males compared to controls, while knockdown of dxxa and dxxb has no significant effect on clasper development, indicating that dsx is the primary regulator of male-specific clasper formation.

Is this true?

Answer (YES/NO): YES